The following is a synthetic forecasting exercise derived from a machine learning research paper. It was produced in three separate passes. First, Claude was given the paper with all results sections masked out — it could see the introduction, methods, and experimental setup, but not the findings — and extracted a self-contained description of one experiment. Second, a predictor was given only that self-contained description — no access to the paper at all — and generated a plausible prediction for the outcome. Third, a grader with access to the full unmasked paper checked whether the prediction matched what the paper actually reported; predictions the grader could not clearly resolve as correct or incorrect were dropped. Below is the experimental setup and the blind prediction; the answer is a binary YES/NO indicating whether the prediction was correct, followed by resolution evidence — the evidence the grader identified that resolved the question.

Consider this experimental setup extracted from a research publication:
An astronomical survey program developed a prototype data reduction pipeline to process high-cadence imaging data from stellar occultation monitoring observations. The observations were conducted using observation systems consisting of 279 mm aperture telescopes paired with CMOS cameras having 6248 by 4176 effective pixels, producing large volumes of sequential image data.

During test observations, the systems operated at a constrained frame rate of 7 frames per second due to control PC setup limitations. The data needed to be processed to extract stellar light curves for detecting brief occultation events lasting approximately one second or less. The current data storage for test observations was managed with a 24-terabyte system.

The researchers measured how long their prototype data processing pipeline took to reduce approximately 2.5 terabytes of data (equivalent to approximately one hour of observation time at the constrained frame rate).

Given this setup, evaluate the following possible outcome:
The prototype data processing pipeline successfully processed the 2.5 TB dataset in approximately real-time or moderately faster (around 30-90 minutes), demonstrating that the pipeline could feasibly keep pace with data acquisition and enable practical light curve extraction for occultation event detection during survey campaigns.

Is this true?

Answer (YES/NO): NO